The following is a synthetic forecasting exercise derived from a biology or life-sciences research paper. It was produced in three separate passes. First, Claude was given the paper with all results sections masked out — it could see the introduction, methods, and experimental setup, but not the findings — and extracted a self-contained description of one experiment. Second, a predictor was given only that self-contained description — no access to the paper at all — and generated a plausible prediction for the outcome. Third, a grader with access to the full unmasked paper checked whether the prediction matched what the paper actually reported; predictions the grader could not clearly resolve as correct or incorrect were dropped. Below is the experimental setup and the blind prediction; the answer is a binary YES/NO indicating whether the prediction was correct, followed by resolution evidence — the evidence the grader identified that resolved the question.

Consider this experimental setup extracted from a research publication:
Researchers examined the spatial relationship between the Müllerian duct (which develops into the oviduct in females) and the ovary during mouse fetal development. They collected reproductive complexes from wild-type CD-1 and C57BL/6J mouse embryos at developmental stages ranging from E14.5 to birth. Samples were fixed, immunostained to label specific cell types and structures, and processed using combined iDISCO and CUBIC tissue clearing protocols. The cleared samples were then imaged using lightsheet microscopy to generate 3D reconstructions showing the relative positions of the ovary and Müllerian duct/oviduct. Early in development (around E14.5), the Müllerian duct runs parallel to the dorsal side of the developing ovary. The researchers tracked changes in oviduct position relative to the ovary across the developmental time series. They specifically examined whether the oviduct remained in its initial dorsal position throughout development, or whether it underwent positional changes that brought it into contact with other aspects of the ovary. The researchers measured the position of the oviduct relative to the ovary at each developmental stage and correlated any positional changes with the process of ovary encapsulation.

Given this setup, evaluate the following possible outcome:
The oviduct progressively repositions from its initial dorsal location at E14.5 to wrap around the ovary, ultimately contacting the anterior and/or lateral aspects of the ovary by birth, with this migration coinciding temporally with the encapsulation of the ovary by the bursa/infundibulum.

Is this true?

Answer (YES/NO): NO